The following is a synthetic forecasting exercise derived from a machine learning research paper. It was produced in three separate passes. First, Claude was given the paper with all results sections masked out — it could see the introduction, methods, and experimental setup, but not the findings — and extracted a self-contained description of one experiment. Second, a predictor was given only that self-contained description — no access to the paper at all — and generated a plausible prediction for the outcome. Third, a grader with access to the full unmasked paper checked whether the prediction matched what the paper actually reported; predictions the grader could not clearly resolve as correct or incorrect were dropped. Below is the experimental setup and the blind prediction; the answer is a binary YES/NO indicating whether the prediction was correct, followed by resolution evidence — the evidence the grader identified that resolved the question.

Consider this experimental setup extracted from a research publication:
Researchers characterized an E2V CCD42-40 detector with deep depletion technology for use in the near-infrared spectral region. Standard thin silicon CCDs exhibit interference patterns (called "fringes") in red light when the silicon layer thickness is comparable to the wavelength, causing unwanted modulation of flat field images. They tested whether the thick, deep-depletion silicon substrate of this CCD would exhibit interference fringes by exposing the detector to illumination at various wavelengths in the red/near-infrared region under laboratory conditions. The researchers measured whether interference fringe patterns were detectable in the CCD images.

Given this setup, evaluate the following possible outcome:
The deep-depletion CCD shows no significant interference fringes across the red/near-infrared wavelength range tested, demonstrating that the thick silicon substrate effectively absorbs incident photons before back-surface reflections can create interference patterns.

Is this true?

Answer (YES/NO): YES